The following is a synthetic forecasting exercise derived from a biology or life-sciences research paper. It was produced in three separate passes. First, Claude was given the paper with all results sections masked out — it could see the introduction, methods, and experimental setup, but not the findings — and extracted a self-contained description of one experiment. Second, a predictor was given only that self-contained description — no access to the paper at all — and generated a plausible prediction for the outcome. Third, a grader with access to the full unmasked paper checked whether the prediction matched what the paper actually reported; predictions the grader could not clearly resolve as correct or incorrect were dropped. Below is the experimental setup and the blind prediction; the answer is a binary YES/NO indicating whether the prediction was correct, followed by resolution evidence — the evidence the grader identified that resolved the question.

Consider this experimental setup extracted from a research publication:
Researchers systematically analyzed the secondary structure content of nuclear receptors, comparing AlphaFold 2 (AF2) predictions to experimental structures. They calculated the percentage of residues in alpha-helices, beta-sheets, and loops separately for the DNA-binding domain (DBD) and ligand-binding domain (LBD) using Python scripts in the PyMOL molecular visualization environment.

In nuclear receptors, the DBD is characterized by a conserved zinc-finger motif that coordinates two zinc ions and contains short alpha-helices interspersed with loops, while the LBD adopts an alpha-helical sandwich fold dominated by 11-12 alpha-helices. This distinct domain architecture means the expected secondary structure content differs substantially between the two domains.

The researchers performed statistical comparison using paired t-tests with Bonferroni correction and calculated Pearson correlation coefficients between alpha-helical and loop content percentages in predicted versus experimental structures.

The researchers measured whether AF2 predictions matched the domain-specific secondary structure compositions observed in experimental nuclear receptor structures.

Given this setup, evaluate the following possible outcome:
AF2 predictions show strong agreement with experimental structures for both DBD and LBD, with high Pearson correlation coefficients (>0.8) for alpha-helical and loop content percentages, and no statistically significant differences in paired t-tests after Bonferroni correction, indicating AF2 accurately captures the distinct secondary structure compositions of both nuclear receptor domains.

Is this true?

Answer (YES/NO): NO